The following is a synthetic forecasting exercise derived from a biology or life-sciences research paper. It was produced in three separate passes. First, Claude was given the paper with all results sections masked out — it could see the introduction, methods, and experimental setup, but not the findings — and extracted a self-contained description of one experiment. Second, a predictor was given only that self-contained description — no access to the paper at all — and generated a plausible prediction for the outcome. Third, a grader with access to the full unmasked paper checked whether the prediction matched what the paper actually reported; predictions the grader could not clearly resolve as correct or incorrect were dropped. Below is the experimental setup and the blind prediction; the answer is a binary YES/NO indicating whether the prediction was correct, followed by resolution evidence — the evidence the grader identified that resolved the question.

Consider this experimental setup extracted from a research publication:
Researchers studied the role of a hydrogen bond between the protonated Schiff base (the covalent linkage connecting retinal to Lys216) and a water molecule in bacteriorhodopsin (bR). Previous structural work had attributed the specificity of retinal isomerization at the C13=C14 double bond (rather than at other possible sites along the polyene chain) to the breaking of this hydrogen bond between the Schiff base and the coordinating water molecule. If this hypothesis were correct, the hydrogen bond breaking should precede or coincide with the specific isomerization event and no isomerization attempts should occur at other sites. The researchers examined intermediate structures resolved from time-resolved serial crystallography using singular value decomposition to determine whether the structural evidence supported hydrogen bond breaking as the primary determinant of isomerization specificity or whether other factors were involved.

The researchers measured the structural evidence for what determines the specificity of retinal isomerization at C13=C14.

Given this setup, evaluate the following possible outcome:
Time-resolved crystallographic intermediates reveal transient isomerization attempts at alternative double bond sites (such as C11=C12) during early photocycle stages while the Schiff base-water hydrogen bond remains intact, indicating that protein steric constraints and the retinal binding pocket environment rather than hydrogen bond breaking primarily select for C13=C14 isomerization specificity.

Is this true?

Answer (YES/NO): YES